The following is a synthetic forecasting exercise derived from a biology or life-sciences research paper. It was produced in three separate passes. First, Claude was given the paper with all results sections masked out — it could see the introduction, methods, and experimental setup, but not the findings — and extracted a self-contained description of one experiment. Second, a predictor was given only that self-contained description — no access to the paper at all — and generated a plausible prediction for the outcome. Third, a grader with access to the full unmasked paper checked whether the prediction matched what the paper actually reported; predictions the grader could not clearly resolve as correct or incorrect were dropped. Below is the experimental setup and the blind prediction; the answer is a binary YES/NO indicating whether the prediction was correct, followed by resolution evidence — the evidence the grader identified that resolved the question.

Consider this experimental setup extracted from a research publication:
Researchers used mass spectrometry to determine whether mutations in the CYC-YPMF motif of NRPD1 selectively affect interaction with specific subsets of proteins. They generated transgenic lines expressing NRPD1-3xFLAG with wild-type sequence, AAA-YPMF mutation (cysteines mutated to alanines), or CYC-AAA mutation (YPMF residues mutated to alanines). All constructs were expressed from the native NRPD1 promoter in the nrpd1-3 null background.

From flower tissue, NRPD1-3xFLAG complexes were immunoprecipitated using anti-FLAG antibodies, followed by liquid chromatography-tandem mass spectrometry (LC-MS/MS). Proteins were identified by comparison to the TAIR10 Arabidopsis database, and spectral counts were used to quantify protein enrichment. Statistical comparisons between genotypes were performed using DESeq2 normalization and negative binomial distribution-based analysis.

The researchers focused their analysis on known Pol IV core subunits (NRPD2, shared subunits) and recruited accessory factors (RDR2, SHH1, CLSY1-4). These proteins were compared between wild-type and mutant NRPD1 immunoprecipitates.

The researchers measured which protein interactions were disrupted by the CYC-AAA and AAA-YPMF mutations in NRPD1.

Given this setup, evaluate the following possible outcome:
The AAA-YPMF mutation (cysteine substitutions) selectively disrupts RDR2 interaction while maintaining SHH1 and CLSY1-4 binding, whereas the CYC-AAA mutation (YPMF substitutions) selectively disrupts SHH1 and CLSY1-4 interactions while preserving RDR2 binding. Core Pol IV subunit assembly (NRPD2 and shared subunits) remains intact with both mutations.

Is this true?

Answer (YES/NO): NO